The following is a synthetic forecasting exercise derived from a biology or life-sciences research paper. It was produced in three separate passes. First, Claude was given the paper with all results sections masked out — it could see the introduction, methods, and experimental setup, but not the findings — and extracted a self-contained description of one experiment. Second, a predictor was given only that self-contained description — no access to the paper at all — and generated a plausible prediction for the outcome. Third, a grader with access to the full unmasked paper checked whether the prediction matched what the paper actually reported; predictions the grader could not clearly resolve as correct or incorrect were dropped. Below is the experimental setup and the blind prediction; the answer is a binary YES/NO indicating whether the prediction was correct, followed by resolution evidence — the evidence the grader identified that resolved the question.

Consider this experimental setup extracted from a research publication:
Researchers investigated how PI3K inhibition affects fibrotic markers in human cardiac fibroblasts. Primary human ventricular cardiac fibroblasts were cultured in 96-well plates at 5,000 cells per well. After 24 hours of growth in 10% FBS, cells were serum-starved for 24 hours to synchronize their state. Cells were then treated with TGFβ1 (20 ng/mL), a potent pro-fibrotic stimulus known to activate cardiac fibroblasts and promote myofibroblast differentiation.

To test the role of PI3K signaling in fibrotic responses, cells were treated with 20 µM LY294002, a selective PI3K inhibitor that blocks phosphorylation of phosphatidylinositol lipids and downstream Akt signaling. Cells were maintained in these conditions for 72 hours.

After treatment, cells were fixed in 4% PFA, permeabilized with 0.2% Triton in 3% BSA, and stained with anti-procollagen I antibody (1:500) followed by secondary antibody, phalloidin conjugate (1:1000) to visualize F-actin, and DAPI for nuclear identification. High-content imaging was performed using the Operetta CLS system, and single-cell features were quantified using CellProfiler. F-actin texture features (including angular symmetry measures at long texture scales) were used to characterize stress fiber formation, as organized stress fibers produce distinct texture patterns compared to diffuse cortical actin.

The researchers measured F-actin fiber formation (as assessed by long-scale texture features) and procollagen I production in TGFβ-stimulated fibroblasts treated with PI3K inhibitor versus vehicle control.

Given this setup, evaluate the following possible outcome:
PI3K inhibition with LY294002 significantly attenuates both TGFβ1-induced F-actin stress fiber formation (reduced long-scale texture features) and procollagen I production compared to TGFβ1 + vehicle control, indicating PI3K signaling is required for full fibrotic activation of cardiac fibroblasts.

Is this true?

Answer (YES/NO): NO